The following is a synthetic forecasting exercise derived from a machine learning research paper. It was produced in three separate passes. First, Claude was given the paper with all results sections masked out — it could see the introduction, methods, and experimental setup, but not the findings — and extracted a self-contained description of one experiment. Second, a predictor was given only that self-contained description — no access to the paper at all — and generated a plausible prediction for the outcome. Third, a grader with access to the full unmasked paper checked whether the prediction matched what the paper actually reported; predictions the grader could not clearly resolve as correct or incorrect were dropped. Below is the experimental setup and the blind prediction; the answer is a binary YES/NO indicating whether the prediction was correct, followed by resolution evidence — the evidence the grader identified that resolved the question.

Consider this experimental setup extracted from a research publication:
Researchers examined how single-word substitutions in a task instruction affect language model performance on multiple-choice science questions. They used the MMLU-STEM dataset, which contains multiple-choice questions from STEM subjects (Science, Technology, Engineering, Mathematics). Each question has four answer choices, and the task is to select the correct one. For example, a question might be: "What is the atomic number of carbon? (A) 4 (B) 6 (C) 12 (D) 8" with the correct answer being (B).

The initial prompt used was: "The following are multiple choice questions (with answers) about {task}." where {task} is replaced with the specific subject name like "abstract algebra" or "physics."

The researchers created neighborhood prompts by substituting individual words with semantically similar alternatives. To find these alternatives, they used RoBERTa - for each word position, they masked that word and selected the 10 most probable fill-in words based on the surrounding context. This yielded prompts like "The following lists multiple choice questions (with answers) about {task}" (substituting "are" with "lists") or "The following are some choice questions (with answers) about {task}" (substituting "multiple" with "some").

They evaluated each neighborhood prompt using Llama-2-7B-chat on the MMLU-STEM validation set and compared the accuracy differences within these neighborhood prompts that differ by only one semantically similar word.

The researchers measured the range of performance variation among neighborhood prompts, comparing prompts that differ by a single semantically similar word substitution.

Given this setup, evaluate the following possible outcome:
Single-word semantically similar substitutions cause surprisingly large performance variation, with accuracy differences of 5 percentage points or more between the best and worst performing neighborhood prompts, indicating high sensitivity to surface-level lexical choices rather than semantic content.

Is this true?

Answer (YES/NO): YES